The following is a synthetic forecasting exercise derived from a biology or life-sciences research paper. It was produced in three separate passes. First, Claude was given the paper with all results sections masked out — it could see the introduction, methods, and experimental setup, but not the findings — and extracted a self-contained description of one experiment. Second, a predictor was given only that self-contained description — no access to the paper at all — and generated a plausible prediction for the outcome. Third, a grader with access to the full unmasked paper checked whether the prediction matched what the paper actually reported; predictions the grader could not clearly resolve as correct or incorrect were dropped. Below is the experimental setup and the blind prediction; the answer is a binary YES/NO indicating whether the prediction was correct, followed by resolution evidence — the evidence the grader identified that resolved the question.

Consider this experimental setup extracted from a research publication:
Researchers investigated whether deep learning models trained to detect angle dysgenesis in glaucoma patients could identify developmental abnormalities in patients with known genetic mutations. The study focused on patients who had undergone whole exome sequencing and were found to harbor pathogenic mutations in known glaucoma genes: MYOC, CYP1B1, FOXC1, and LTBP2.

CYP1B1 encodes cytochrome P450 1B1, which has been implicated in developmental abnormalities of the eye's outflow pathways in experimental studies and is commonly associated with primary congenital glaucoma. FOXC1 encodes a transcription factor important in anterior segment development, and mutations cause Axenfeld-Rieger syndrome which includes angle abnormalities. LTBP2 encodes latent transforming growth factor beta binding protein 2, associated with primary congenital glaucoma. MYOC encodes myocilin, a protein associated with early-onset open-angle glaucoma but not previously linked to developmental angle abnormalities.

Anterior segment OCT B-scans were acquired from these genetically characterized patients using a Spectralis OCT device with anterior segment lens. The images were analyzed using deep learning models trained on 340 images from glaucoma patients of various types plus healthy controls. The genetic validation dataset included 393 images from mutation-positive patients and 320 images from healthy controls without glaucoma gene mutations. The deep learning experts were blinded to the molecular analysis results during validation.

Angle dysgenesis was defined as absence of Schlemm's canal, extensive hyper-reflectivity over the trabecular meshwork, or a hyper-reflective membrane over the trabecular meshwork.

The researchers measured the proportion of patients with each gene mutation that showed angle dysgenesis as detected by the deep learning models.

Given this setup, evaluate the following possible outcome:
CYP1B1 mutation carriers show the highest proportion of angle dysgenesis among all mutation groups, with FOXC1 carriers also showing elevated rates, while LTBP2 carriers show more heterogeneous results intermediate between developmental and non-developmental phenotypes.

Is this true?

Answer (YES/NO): NO